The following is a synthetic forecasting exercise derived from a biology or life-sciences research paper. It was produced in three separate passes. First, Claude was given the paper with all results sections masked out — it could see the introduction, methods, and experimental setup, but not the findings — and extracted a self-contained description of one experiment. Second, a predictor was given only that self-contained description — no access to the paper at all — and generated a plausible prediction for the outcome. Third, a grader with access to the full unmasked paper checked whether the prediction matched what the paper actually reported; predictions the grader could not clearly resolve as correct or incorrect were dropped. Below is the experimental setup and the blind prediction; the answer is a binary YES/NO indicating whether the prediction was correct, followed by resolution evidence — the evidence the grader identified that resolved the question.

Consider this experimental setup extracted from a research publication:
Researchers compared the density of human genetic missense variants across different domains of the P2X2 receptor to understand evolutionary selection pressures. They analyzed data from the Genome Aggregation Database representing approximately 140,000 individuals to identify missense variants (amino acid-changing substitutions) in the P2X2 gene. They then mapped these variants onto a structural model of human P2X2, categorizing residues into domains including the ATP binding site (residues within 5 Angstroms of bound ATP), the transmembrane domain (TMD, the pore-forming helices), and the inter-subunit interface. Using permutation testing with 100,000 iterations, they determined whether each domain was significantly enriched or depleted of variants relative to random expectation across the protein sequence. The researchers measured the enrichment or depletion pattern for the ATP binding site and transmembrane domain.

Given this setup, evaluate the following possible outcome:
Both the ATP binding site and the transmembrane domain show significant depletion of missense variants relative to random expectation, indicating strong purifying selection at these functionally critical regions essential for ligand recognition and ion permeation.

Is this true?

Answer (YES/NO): NO